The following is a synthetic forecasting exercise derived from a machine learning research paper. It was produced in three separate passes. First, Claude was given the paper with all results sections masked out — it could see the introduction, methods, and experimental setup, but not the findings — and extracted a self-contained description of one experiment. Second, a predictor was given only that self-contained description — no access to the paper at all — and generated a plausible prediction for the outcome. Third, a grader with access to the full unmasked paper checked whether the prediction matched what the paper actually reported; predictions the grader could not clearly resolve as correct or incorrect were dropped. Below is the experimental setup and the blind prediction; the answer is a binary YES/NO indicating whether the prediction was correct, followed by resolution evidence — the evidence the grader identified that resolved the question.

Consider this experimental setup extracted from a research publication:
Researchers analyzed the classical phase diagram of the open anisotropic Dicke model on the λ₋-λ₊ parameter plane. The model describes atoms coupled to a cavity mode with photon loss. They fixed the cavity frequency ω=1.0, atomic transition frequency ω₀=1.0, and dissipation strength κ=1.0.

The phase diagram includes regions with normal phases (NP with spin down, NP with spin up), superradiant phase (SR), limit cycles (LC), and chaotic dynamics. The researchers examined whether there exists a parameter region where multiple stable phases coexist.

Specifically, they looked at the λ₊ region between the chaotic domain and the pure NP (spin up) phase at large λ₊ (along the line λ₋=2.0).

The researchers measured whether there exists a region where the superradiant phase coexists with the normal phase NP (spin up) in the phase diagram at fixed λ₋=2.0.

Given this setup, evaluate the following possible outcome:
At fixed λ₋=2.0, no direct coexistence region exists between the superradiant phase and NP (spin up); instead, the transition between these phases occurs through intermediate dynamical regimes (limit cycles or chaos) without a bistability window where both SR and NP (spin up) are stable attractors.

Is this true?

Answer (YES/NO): NO